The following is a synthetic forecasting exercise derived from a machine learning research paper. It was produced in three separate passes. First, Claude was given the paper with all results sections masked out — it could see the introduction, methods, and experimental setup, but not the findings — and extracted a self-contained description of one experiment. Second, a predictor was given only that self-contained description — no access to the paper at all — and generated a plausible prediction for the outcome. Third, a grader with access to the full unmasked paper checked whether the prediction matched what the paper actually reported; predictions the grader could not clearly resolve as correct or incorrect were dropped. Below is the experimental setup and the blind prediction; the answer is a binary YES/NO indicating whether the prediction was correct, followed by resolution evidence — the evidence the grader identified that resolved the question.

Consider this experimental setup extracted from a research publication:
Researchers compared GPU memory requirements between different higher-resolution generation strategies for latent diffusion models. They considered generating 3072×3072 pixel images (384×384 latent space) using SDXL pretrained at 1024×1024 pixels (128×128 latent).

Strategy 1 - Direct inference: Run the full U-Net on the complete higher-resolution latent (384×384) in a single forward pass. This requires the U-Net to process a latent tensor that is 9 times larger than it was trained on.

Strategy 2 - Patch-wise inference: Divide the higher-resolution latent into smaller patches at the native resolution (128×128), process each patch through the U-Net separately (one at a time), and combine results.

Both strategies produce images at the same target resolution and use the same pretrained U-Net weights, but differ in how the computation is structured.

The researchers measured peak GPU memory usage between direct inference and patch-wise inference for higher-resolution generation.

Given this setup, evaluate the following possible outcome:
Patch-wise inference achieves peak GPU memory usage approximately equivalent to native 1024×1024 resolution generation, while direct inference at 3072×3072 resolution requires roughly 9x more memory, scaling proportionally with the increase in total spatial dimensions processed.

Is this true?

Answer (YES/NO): NO